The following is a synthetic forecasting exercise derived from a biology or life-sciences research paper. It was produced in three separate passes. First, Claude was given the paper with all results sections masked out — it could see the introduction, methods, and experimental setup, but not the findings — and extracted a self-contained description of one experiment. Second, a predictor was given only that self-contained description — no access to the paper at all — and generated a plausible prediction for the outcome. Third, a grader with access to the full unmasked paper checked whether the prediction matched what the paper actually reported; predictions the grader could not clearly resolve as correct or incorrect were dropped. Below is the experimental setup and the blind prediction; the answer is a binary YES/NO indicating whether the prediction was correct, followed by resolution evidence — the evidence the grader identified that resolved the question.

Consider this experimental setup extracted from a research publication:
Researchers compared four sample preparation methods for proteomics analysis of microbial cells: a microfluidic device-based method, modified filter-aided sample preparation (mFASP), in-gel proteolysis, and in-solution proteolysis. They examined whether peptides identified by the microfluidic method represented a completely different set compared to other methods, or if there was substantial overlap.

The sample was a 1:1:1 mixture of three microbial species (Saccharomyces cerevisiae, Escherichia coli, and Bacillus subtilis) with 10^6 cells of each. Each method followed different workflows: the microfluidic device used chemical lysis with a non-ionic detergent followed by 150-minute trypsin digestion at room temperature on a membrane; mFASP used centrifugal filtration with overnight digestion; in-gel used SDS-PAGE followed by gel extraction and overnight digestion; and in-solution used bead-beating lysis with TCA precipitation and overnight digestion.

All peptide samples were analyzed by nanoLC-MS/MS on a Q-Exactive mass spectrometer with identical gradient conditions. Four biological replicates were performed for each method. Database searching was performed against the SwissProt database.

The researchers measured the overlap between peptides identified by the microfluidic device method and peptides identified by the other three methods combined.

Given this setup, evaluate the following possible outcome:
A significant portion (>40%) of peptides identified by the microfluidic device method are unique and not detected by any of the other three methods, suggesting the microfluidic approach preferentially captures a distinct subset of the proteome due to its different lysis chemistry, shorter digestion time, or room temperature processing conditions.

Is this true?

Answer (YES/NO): YES